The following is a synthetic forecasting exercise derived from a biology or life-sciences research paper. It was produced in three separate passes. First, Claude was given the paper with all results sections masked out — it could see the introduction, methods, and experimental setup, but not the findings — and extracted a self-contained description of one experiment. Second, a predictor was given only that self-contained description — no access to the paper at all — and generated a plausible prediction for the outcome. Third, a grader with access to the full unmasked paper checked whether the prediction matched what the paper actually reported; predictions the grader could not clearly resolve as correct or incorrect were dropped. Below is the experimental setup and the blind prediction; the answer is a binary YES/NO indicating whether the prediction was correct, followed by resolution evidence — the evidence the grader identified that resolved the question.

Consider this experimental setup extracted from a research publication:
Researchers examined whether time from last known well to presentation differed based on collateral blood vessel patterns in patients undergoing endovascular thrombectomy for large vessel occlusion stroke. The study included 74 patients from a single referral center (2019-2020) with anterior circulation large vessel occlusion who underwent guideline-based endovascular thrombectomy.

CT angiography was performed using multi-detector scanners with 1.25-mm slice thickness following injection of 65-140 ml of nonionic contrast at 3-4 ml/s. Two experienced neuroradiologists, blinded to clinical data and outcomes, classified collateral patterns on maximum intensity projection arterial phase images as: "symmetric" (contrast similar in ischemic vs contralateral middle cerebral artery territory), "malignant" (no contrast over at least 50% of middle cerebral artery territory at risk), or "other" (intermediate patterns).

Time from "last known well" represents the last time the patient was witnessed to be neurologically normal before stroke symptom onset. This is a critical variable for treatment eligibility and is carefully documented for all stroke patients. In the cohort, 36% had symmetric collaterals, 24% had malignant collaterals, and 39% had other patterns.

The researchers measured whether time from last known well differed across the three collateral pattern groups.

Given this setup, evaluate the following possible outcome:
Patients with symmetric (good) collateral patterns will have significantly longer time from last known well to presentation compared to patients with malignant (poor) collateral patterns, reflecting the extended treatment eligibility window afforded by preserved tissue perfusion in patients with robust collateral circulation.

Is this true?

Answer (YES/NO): NO